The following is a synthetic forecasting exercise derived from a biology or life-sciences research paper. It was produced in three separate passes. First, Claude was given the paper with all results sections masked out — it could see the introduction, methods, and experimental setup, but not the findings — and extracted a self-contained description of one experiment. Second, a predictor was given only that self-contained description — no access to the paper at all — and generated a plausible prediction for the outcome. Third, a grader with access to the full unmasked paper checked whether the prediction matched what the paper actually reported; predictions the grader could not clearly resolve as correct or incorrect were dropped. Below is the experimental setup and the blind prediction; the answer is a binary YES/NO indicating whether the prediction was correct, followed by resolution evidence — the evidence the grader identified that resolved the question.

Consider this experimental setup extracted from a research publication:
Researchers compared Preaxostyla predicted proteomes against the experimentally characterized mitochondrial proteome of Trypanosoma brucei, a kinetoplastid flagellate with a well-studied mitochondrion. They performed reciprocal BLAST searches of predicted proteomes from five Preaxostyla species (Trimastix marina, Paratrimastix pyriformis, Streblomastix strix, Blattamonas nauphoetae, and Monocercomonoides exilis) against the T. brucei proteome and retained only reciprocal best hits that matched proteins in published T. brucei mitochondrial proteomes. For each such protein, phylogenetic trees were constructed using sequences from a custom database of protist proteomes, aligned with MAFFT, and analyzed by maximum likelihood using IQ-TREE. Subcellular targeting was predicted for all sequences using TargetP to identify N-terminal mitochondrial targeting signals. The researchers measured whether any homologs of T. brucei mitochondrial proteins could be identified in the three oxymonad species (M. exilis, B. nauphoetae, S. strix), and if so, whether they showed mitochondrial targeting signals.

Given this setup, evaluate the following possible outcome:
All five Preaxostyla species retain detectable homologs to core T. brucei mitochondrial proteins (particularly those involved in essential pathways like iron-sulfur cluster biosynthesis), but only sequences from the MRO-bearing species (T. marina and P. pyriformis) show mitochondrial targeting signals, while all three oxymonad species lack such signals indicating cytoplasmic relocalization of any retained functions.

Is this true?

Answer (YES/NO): NO